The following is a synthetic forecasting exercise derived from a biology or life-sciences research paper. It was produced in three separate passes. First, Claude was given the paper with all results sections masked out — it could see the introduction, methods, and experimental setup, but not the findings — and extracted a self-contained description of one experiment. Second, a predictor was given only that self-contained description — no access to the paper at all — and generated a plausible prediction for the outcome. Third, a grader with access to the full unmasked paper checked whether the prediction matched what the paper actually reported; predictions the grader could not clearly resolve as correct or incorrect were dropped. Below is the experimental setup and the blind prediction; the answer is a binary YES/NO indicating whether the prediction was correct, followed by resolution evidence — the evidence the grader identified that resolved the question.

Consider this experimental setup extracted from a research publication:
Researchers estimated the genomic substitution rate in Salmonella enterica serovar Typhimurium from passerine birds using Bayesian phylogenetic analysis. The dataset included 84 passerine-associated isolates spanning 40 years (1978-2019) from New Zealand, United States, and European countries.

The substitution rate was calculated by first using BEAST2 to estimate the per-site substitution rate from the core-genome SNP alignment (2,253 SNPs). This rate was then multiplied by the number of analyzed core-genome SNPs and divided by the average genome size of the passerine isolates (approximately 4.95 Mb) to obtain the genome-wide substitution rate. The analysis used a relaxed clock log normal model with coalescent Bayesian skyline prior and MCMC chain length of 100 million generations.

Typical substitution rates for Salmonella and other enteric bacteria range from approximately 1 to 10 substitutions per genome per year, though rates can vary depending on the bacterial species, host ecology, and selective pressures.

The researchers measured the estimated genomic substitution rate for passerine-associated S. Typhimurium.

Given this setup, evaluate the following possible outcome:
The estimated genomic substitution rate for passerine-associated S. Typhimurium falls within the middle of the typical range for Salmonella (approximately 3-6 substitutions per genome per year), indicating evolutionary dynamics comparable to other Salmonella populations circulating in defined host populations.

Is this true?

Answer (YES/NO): NO